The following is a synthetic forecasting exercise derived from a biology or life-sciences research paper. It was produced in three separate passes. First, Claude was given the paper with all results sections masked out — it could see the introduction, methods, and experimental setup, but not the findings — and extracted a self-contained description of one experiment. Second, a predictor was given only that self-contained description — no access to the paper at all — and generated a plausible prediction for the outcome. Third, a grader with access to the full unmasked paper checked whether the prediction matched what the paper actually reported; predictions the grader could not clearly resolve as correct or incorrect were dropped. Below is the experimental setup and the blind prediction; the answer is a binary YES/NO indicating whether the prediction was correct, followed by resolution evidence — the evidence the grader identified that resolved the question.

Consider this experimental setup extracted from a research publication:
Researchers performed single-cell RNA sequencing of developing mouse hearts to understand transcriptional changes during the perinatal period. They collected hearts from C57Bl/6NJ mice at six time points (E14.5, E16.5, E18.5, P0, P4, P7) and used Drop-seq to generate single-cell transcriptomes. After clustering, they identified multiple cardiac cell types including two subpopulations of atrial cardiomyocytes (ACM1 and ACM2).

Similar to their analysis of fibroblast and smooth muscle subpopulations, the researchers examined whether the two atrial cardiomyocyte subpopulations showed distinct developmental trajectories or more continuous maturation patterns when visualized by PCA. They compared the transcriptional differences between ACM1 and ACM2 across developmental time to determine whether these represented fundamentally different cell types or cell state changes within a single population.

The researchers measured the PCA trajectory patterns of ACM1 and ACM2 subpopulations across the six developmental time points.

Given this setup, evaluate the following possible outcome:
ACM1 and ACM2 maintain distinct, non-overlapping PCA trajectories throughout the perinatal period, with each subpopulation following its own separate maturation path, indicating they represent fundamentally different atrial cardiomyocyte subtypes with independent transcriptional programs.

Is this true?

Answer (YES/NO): NO